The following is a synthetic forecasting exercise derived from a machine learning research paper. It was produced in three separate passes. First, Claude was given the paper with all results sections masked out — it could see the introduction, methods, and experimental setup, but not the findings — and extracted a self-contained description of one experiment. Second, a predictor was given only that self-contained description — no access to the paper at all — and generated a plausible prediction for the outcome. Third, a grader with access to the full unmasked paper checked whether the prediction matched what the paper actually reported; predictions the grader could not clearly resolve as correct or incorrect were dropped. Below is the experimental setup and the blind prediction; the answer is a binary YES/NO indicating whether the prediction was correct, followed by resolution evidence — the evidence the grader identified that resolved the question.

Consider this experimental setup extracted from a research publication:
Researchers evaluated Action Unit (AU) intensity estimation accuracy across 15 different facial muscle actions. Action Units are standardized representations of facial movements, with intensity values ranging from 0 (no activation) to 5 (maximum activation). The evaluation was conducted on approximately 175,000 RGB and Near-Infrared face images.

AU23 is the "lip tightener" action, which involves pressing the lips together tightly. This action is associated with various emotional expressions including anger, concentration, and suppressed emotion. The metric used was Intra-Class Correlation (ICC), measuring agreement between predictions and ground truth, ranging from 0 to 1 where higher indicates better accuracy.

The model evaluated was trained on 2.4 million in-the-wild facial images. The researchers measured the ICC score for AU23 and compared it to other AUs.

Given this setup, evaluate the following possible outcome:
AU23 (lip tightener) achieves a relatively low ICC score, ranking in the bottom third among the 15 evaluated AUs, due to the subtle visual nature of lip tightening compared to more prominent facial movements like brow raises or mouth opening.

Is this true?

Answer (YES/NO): NO